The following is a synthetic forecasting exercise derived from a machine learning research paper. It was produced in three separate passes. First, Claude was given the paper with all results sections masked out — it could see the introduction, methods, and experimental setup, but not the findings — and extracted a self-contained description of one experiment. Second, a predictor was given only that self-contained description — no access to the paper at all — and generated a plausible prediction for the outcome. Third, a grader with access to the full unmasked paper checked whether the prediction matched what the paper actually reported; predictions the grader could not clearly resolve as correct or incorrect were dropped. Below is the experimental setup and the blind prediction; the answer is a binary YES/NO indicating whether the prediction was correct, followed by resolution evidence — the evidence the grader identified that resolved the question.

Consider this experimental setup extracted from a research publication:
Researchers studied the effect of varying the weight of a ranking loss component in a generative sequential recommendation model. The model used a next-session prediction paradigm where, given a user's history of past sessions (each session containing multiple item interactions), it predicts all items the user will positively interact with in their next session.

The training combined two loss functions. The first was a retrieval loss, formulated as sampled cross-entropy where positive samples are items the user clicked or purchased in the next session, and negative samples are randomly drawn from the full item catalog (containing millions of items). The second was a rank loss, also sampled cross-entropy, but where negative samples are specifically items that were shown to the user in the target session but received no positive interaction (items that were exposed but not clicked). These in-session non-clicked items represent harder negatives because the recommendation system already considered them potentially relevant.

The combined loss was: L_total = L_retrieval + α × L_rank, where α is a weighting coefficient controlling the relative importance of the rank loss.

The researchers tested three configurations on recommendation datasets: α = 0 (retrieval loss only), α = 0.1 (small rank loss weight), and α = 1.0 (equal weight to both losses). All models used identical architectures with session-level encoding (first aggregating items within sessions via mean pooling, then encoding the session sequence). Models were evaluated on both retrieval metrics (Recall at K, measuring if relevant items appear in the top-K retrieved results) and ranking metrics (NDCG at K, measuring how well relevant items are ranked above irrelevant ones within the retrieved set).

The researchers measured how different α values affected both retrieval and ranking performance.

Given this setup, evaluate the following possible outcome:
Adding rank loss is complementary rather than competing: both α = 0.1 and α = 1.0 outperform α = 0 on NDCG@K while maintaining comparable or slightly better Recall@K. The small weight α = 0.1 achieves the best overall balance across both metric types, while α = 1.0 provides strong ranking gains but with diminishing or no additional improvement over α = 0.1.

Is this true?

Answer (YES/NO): NO